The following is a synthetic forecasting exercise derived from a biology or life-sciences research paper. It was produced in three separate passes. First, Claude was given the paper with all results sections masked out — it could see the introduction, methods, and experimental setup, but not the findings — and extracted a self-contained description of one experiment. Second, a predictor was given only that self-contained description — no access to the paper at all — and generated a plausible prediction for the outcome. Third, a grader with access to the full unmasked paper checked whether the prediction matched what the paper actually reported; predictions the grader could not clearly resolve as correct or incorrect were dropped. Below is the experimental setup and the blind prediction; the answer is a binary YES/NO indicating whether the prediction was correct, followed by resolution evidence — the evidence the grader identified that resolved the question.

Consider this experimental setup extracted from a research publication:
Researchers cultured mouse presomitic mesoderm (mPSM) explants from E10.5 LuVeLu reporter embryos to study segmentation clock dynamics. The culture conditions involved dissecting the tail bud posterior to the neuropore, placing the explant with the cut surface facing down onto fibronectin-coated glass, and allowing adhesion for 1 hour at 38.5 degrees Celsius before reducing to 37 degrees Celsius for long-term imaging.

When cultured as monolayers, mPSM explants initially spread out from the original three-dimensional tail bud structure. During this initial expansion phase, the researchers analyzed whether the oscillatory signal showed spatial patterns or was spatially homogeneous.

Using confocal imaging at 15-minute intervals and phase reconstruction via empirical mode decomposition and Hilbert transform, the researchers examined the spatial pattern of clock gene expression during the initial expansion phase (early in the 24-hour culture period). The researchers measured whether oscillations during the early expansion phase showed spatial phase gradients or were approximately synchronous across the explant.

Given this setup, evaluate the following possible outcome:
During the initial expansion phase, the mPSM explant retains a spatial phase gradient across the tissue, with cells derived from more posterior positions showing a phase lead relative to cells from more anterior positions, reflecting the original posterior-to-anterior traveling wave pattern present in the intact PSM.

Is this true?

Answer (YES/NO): NO